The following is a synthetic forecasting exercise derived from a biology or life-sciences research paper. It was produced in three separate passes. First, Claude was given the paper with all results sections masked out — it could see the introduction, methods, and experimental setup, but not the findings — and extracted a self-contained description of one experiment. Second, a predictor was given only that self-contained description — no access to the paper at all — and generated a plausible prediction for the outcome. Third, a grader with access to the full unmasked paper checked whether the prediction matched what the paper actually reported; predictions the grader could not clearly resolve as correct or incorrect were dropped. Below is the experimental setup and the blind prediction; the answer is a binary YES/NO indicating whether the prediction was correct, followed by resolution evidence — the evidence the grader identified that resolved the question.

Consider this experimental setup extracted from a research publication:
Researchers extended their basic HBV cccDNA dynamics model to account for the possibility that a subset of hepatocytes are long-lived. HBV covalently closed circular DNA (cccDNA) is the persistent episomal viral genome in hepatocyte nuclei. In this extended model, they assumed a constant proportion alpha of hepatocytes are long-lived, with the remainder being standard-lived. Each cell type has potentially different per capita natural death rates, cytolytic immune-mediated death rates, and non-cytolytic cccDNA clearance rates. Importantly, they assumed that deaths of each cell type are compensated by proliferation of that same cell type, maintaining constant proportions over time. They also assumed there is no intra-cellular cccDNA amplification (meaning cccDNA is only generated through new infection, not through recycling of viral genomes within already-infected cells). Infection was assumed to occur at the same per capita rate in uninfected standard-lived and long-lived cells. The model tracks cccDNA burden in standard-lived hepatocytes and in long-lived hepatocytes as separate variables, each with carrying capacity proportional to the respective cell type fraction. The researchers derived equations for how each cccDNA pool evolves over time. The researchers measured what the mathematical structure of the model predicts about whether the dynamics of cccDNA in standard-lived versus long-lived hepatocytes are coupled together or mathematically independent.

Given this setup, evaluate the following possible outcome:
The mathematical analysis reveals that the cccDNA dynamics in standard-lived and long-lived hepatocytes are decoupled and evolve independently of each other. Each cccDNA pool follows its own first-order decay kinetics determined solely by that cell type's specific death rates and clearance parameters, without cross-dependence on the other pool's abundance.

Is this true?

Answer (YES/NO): NO